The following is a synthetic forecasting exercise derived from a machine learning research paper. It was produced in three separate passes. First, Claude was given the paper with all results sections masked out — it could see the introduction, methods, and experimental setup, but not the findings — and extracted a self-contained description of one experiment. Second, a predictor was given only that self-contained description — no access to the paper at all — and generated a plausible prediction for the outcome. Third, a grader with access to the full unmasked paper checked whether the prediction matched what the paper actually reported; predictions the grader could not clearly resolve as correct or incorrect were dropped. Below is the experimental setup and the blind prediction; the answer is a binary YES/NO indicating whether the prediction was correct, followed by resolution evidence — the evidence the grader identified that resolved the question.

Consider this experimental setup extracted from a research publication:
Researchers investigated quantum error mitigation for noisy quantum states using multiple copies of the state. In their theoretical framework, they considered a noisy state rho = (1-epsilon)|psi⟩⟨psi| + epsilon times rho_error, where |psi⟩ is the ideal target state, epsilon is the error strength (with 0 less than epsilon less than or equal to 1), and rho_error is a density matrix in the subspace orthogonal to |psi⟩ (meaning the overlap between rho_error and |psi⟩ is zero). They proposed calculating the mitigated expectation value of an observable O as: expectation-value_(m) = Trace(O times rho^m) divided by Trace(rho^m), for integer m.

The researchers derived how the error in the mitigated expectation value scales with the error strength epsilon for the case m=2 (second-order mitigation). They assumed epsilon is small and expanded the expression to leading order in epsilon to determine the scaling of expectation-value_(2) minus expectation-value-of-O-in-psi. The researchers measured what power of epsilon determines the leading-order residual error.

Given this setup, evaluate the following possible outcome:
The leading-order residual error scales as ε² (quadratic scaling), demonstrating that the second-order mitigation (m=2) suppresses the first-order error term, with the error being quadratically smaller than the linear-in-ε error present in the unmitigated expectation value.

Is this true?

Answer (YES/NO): YES